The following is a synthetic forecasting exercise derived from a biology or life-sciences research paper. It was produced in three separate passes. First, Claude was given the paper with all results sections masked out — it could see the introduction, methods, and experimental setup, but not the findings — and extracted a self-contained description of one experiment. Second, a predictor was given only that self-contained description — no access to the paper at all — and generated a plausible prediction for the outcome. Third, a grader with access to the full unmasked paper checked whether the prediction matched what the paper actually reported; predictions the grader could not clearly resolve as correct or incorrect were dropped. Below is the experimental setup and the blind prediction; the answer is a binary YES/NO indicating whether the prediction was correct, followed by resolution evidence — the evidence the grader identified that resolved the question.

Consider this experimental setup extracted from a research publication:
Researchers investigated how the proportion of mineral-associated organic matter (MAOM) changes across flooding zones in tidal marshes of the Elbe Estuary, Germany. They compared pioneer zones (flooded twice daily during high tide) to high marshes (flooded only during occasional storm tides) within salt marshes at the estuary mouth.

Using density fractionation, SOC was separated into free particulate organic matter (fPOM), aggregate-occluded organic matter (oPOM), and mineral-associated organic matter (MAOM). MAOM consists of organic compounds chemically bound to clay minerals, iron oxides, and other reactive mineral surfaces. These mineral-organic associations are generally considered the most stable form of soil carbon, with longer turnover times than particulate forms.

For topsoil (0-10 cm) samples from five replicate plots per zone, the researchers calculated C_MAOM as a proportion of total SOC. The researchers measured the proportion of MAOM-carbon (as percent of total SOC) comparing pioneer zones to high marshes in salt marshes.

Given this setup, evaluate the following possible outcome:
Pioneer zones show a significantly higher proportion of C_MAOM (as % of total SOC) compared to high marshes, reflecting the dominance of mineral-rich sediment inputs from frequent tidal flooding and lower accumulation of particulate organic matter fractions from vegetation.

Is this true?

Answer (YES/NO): NO